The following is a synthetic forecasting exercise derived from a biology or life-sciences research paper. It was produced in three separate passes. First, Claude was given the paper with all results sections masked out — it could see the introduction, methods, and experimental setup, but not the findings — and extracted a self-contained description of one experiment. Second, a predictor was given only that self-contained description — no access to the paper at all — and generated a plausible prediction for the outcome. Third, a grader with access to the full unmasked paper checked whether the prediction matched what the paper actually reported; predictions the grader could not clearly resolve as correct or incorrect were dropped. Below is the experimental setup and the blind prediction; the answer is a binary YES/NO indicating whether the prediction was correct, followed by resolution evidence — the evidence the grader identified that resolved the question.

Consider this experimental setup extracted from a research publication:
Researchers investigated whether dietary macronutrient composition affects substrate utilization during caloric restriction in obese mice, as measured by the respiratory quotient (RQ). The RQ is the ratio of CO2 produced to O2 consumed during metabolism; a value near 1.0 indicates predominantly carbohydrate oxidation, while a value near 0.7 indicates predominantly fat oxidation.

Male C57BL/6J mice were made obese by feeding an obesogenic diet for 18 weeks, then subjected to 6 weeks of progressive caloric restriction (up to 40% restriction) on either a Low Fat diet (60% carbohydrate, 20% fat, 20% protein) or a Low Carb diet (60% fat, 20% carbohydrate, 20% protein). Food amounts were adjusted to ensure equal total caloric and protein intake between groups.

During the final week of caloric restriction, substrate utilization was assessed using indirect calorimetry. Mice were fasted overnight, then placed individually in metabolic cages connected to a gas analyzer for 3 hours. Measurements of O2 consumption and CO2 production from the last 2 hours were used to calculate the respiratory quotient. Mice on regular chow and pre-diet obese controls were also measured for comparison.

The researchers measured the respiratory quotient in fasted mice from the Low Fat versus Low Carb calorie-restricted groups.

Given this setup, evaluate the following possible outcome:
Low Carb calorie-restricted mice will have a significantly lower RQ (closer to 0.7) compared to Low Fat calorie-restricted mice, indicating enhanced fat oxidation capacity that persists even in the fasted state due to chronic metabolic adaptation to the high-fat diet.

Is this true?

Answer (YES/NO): NO